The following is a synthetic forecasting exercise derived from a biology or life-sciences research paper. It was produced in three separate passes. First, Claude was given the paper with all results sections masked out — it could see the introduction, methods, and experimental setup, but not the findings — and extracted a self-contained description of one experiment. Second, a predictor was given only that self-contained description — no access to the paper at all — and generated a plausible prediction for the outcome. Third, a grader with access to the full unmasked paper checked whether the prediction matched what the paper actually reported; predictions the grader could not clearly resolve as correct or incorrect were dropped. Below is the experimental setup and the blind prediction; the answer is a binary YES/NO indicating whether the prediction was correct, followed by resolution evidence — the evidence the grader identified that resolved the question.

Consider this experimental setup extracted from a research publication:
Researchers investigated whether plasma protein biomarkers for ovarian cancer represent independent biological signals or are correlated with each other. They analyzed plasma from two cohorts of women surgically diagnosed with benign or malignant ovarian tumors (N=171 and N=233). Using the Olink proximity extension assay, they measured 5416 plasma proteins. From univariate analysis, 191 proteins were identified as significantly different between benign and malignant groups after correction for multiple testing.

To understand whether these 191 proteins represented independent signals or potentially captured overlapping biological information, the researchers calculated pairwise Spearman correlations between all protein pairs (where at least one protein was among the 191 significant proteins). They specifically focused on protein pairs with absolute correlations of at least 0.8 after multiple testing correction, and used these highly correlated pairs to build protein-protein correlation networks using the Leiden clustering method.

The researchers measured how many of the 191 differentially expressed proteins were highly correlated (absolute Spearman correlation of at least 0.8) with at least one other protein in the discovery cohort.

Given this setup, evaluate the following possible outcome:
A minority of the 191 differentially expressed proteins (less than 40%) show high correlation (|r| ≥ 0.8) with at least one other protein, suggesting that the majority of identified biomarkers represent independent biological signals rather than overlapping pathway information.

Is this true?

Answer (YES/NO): YES